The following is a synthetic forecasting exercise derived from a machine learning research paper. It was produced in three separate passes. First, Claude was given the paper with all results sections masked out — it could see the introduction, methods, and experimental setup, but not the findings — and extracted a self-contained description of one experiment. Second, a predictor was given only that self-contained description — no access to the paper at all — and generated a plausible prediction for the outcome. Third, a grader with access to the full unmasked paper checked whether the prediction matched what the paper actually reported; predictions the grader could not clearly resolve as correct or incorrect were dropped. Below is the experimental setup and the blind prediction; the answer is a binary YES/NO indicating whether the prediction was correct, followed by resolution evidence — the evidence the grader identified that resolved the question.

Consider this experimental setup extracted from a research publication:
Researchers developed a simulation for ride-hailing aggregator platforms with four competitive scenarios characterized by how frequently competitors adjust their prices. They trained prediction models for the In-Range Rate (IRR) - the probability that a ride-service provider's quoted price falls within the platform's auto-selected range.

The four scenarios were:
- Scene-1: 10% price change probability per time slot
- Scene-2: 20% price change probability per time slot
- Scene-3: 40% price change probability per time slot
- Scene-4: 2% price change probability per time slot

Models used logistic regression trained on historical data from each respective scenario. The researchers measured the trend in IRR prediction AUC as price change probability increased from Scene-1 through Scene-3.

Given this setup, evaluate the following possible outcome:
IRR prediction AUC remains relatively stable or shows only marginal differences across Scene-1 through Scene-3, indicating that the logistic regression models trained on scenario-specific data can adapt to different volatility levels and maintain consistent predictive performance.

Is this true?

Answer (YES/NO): NO